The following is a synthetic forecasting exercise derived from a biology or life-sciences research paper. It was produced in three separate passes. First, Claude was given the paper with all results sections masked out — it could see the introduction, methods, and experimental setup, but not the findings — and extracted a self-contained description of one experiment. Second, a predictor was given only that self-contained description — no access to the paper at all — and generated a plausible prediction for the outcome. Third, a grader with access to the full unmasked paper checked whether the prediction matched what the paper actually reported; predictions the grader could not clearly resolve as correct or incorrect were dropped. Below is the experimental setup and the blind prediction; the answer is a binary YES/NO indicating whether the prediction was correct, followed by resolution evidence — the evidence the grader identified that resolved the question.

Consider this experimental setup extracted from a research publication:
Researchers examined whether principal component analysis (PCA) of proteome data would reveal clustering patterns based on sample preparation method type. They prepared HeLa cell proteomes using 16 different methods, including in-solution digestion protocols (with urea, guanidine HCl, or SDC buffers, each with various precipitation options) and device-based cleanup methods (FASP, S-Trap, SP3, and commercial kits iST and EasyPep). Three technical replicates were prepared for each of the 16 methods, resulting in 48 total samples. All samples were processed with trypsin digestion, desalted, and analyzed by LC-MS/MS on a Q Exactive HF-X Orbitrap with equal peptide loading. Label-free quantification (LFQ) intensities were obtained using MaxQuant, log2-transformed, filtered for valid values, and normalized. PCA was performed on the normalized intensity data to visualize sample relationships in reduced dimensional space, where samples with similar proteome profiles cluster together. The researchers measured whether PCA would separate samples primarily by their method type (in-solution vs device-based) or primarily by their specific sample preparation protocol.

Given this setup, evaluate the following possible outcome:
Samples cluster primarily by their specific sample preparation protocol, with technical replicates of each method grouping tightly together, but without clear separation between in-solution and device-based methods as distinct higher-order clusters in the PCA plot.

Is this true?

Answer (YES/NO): YES